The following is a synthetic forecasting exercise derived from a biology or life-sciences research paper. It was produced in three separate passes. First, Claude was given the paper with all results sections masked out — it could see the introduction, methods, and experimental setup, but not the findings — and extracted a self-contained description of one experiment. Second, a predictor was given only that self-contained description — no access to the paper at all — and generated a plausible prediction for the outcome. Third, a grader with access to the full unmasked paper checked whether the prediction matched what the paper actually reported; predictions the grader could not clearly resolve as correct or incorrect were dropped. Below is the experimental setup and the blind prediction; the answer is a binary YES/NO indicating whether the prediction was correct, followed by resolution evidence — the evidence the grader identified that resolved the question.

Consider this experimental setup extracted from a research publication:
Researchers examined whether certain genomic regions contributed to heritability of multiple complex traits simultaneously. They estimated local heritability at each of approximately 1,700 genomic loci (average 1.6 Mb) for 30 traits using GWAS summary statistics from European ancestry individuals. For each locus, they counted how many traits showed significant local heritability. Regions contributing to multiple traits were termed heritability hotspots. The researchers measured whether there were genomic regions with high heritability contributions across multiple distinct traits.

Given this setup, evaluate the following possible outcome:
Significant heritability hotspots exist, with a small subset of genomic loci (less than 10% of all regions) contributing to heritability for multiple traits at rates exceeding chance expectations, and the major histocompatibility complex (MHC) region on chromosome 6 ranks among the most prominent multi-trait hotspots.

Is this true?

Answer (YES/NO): YES